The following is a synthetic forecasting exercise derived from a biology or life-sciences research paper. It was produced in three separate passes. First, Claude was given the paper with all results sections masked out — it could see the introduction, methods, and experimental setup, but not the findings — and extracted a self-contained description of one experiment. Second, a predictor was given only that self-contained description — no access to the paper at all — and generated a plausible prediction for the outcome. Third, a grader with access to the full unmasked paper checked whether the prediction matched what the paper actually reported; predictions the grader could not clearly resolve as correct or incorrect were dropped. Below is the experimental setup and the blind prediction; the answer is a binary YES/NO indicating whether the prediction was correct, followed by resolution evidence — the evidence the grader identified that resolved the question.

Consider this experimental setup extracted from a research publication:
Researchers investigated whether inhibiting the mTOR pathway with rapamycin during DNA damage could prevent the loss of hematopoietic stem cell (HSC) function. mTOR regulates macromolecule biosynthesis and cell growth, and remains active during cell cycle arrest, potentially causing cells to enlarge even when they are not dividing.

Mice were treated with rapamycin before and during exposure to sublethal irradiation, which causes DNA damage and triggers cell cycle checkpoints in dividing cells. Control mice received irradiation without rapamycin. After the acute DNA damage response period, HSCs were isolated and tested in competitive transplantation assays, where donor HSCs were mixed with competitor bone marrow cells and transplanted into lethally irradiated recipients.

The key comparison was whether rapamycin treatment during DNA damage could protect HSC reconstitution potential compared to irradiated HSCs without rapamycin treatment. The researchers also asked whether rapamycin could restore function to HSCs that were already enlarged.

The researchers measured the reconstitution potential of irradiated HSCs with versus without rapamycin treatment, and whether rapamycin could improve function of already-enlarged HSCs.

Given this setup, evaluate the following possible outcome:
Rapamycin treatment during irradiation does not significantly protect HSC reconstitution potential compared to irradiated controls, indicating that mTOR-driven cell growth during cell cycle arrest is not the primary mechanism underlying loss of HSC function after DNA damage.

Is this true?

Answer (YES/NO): NO